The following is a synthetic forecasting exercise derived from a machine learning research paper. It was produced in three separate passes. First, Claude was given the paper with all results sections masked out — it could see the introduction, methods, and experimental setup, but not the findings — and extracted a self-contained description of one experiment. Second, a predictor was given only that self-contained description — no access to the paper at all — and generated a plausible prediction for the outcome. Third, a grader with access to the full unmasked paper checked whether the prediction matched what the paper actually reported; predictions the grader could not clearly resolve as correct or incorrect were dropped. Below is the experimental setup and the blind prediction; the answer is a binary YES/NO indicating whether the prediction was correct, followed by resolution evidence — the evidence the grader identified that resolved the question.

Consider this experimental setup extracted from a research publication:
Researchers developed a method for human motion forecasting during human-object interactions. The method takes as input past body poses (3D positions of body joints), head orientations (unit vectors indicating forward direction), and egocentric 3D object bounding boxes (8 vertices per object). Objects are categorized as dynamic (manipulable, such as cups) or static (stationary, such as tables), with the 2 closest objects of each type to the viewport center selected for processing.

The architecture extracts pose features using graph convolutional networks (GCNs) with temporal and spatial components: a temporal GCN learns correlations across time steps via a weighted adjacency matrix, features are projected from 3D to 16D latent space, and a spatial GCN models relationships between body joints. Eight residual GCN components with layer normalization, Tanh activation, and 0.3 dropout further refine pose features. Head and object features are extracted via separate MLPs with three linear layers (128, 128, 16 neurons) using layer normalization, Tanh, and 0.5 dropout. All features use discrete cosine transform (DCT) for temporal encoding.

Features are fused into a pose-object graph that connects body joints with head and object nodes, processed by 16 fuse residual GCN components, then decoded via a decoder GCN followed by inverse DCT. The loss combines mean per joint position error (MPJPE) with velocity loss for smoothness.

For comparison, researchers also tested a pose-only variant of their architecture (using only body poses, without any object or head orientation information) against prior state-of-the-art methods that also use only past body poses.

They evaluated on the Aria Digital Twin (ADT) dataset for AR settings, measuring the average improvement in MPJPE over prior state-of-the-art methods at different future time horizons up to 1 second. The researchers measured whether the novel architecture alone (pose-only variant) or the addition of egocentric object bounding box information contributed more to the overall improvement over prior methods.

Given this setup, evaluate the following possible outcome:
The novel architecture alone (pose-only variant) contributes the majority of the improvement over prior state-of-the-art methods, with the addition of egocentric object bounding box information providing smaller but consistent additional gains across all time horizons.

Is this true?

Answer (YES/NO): NO